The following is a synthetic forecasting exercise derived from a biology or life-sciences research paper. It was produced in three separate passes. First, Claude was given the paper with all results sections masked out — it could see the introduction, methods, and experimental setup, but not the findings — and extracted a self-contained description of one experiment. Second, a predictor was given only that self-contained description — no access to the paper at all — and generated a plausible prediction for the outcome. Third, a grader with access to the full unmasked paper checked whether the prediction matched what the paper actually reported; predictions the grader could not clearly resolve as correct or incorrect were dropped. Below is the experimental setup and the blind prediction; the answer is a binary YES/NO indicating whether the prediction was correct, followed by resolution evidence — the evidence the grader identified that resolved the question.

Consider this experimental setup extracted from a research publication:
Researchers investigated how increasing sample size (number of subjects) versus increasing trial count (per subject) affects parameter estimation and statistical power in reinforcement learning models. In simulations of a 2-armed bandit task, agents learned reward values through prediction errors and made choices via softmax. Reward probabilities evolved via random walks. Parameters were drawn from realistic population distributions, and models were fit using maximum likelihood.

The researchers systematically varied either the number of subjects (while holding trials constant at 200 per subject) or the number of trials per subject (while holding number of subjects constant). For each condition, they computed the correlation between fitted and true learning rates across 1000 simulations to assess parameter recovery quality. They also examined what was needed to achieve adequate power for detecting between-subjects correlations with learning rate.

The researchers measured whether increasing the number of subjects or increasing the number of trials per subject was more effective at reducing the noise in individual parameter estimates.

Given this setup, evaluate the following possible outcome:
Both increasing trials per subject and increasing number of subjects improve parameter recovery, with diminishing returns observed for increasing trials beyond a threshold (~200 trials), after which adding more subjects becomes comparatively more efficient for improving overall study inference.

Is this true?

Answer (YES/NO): NO